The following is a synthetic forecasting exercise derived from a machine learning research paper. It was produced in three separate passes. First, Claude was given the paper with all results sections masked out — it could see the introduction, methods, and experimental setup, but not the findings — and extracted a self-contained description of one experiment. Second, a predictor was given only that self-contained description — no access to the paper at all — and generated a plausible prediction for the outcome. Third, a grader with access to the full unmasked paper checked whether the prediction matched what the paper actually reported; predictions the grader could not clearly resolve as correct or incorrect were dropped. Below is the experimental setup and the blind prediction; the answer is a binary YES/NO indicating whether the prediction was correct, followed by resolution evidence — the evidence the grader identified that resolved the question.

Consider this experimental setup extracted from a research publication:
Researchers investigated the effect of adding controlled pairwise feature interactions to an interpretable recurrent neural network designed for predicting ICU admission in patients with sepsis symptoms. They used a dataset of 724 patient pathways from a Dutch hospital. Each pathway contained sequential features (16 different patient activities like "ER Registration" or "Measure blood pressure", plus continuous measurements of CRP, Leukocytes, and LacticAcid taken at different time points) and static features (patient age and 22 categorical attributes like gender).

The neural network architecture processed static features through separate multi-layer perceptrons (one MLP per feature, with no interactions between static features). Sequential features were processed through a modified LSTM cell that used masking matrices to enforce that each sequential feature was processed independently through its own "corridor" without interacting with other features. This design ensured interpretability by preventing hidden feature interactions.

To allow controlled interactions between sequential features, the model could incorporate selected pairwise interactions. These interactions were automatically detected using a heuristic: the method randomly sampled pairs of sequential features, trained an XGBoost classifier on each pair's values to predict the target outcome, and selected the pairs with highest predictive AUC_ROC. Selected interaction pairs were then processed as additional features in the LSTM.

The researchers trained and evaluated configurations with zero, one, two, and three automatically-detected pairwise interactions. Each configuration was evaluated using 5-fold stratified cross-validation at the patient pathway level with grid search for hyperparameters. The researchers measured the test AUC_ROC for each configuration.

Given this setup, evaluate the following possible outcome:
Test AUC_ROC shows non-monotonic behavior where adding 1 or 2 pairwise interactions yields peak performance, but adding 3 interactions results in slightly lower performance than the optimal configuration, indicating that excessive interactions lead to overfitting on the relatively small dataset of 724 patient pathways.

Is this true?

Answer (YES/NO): NO